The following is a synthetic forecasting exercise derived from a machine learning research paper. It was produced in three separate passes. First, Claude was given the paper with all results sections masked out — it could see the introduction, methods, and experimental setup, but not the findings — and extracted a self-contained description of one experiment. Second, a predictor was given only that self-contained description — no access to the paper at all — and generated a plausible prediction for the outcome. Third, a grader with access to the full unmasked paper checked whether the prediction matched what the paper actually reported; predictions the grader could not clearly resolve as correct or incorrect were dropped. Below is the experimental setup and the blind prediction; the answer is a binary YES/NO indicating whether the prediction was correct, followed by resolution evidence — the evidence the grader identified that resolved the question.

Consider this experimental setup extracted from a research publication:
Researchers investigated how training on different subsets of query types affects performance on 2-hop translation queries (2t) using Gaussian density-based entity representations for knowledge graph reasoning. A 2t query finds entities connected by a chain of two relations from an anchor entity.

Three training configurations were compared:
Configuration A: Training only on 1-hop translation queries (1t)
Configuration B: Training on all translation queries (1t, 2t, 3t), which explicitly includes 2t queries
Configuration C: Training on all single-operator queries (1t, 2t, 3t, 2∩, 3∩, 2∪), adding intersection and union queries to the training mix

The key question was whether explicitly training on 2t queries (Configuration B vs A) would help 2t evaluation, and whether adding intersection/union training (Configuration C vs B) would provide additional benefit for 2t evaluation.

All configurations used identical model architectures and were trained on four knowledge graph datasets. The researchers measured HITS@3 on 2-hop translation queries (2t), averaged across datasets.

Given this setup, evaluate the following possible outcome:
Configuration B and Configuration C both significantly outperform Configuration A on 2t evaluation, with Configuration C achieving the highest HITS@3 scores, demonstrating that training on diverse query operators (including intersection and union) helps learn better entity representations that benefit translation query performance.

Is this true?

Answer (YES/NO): YES